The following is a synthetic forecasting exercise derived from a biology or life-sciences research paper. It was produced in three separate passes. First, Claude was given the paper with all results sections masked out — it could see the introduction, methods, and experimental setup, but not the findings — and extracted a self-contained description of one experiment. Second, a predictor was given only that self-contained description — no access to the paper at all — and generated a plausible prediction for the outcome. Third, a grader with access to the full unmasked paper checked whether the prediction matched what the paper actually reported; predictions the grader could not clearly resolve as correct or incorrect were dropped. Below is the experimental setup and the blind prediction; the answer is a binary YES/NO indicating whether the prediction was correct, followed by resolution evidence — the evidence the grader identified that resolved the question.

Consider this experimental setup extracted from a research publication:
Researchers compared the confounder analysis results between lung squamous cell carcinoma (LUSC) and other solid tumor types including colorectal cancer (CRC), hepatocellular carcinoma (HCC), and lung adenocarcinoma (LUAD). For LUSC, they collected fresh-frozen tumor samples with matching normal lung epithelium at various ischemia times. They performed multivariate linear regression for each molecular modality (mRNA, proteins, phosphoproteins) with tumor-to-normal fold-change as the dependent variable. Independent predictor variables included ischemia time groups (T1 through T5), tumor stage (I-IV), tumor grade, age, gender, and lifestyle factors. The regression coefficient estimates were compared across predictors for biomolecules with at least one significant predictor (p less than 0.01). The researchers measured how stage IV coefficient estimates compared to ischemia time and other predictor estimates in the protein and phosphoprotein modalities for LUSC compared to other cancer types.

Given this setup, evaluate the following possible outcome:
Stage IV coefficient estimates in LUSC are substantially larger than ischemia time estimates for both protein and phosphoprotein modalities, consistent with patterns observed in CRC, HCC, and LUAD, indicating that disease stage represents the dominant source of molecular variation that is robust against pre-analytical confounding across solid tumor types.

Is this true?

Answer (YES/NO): NO